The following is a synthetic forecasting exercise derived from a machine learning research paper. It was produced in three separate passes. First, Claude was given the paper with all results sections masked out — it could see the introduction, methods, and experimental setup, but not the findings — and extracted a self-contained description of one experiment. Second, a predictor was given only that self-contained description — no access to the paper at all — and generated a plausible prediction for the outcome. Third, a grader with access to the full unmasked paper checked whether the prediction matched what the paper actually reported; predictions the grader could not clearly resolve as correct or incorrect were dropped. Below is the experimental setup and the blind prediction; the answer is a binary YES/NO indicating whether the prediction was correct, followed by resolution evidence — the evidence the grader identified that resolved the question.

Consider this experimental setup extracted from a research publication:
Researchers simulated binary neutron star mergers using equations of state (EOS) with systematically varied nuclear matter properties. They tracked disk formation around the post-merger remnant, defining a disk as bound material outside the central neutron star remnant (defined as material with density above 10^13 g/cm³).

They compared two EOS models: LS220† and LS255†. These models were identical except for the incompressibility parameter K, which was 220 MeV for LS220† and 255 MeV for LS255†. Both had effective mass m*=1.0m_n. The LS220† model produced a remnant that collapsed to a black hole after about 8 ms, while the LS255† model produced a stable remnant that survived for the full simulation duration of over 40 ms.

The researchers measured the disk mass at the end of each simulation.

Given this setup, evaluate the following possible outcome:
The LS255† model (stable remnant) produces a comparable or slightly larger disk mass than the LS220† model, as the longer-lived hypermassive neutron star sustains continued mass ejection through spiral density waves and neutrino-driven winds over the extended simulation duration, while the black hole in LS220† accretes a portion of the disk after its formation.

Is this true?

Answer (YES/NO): NO